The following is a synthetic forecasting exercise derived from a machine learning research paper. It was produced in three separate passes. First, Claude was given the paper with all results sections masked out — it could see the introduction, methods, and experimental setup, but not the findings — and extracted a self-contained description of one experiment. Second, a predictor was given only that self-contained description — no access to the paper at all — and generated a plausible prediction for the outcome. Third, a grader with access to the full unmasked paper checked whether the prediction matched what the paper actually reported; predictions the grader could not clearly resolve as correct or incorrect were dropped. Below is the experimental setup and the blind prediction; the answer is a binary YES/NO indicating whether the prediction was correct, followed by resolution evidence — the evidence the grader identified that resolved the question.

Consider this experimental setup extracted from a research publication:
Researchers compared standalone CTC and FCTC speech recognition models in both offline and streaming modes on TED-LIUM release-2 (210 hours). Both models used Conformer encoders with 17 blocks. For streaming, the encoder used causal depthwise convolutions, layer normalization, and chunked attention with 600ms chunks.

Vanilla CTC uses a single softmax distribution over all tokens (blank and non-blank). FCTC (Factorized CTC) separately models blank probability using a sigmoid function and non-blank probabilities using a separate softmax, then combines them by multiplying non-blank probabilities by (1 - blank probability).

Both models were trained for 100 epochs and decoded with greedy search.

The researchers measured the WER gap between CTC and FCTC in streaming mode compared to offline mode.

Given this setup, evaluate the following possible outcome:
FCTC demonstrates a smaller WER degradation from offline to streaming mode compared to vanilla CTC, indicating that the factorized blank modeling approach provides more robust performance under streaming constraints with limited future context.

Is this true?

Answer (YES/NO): YES